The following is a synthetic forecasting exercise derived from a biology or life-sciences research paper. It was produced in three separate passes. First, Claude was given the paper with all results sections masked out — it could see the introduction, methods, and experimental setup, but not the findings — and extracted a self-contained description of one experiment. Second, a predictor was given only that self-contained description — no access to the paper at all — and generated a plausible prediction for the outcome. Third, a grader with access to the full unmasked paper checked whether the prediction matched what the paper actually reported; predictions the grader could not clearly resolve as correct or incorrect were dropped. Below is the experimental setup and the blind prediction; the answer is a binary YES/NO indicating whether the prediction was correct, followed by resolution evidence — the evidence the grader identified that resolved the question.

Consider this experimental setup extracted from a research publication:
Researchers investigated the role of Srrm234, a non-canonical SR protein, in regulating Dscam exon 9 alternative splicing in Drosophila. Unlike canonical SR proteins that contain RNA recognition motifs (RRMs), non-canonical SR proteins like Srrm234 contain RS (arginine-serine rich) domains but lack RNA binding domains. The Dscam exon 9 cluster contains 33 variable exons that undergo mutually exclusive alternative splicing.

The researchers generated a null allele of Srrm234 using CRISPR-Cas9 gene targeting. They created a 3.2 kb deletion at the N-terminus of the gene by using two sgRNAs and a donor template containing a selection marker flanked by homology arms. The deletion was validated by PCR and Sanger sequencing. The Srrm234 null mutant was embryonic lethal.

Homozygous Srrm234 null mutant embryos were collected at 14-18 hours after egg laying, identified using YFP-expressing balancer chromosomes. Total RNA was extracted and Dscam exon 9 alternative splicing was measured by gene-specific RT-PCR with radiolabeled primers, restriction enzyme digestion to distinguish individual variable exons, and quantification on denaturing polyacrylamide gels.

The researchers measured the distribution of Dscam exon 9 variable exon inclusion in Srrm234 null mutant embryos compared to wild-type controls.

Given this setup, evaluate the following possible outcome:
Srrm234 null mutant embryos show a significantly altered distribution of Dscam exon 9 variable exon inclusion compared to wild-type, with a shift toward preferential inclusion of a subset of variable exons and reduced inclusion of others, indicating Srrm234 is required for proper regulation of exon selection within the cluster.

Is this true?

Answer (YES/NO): YES